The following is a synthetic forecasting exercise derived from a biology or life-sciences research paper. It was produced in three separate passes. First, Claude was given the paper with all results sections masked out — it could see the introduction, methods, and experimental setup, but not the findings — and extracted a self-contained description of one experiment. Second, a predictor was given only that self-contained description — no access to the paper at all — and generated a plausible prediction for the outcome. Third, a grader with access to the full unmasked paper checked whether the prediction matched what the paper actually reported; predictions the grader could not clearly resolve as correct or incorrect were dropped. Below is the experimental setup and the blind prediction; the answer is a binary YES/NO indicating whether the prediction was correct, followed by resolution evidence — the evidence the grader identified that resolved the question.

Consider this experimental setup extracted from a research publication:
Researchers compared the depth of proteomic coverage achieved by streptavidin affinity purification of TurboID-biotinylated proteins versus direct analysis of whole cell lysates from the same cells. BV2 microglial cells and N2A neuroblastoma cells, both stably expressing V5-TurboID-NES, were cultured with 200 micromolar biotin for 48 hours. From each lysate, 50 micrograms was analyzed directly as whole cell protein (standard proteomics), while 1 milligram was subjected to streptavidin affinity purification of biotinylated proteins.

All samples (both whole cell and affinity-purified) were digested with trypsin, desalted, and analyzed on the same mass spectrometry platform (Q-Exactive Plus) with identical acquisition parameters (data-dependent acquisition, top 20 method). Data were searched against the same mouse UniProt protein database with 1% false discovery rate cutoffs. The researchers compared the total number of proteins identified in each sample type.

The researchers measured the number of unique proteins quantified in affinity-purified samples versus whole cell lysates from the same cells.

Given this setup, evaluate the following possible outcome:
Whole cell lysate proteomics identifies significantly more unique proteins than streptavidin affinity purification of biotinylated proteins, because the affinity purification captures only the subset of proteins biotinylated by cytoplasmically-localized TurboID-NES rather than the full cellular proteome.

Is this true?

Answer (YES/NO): YES